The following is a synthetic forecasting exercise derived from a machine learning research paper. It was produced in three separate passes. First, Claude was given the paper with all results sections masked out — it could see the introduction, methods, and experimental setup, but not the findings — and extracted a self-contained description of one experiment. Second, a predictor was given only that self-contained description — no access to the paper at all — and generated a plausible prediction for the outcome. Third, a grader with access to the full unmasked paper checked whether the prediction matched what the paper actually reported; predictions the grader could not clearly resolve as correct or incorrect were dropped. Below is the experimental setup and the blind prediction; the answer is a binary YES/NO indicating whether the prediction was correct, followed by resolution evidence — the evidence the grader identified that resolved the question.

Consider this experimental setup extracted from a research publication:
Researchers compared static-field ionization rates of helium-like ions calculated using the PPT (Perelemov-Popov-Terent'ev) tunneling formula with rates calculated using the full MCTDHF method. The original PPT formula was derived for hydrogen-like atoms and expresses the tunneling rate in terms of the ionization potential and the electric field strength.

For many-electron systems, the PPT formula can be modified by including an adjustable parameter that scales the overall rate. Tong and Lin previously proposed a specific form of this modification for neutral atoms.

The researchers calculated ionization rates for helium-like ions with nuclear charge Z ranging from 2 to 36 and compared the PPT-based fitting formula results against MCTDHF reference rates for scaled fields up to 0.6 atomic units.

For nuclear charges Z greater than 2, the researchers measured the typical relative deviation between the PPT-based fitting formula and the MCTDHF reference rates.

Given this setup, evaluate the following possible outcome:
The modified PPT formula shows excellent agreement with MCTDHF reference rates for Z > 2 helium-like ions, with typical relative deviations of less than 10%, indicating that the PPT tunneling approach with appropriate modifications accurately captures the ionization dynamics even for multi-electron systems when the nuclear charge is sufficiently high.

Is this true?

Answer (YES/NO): YES